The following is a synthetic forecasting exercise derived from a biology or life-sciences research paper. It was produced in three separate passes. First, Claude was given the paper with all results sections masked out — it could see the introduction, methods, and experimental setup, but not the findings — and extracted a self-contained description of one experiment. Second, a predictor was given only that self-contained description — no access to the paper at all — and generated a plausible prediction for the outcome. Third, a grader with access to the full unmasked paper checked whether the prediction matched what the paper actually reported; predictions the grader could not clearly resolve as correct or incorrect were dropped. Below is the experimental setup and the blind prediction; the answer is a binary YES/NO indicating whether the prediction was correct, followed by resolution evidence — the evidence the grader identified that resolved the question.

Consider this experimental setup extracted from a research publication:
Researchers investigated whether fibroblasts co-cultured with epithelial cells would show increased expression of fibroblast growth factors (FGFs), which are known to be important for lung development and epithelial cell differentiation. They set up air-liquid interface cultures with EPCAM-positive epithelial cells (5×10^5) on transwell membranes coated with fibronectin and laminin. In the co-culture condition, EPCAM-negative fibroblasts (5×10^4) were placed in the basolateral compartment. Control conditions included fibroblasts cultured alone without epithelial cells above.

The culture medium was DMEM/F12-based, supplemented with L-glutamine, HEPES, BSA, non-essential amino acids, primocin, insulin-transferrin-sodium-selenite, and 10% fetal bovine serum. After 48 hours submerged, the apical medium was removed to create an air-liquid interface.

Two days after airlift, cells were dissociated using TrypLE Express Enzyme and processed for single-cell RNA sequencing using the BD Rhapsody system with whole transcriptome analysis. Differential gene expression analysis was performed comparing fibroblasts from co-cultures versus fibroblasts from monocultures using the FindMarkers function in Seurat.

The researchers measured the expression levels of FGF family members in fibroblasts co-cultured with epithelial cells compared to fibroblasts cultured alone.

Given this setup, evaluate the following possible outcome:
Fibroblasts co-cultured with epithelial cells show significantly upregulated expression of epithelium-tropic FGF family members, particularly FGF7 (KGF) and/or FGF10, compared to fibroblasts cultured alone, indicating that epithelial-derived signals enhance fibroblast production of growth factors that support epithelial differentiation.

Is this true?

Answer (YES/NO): YES